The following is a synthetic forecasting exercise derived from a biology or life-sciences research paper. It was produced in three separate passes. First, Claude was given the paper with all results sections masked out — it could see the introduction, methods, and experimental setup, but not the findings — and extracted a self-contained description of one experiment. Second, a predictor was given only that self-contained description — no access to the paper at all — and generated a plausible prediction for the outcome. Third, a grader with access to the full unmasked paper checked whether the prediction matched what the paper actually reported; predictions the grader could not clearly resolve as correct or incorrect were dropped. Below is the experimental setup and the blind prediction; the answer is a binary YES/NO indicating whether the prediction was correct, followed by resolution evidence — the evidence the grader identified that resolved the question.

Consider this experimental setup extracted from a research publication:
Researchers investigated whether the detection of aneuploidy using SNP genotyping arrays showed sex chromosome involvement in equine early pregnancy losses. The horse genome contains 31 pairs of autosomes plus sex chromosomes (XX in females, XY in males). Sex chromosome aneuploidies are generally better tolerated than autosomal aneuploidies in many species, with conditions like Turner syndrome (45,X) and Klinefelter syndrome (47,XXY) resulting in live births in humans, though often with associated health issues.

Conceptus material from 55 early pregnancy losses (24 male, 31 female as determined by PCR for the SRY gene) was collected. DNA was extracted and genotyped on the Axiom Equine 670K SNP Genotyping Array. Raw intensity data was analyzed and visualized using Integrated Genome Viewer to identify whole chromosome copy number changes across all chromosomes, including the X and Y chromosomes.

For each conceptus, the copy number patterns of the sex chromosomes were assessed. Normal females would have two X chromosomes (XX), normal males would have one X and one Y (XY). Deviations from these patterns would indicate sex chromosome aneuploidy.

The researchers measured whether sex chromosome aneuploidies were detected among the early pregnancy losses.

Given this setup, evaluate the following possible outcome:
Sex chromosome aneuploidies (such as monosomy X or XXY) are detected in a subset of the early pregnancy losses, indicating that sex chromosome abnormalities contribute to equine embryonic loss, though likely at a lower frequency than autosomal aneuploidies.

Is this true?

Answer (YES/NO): YES